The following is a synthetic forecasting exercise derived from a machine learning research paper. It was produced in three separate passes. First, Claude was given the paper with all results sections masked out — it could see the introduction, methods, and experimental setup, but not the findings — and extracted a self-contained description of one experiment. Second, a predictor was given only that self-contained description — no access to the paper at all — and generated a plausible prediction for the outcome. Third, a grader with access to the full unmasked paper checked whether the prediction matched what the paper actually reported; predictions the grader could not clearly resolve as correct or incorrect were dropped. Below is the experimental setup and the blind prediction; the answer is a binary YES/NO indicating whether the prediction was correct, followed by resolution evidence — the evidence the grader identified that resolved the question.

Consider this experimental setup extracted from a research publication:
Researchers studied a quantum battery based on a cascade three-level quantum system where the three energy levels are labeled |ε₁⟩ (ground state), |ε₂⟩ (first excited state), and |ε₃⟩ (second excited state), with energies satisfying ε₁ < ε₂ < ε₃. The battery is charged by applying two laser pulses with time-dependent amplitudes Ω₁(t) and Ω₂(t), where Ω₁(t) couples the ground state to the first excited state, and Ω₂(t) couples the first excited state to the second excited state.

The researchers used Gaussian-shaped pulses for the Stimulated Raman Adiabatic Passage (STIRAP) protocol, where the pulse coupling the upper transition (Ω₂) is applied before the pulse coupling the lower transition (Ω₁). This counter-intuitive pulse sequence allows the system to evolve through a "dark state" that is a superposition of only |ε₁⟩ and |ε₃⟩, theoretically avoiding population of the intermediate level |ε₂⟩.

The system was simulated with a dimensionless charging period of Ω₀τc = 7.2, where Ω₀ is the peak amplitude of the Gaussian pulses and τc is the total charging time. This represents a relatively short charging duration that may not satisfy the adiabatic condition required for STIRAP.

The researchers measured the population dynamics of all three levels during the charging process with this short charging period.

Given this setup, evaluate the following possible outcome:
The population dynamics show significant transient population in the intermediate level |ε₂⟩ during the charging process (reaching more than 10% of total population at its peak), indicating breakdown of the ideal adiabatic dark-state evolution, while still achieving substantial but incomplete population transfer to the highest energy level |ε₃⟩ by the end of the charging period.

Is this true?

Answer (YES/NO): NO